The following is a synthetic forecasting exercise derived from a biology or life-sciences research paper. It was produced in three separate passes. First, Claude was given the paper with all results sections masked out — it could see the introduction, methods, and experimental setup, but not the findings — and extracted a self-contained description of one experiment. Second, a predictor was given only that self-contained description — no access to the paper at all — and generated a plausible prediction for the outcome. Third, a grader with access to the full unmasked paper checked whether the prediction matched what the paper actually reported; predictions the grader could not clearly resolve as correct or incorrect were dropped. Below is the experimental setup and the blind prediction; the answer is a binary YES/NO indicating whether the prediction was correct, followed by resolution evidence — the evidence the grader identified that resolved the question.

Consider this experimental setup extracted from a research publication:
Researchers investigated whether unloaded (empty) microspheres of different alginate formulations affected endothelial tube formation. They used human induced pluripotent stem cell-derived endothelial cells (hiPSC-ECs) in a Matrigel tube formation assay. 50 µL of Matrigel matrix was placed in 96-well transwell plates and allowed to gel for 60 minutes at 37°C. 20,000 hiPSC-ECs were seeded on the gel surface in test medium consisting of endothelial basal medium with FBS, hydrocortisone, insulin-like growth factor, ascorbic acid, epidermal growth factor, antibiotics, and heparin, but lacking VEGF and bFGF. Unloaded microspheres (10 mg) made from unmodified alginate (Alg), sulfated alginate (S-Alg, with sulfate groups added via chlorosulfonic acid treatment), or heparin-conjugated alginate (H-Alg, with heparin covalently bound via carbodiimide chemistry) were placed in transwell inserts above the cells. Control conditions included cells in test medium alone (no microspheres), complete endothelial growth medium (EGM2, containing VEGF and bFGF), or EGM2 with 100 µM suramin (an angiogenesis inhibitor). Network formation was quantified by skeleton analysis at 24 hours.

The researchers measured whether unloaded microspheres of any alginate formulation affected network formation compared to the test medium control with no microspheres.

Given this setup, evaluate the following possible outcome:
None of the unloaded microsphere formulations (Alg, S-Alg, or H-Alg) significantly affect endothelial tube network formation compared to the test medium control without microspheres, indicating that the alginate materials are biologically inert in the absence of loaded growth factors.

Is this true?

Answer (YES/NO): NO